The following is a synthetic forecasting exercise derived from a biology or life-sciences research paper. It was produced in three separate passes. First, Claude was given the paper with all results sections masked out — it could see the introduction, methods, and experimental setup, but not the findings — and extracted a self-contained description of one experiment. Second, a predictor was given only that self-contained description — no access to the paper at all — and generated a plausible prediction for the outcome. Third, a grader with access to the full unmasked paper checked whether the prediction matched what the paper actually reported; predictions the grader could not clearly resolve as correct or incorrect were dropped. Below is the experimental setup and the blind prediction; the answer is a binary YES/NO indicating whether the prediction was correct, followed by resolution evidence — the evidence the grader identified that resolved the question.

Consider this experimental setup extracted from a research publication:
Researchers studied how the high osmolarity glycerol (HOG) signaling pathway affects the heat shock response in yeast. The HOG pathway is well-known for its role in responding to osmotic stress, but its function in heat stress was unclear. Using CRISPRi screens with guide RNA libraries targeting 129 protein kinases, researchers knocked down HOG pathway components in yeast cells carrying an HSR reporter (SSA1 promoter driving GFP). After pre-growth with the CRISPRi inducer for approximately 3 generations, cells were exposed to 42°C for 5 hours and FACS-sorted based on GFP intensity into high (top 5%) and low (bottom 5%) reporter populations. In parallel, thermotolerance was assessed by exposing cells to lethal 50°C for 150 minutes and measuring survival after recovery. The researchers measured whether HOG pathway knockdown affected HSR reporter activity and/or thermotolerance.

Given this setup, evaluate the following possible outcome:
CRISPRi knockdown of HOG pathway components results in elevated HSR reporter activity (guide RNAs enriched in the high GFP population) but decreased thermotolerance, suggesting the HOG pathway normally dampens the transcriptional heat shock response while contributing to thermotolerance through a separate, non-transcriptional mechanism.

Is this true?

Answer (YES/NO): NO